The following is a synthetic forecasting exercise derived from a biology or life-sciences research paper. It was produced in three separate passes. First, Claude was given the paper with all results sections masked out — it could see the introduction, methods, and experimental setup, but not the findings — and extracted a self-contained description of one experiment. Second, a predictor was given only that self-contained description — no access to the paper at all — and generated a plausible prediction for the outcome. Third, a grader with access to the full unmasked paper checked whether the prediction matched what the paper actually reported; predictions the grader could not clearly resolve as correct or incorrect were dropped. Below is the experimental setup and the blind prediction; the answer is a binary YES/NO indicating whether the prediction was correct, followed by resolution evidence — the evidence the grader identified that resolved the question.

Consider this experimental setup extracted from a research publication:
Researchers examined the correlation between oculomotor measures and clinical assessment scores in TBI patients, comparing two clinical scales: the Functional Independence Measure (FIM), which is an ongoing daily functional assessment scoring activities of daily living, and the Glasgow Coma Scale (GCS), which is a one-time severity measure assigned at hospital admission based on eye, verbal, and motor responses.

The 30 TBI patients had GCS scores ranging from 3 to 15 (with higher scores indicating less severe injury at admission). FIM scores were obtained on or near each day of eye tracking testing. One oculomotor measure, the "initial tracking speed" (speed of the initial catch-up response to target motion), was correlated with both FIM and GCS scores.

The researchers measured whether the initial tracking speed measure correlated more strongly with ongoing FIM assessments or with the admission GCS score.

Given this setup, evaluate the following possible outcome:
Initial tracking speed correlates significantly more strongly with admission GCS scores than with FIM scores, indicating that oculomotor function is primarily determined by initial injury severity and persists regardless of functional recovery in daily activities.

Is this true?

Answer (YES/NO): NO